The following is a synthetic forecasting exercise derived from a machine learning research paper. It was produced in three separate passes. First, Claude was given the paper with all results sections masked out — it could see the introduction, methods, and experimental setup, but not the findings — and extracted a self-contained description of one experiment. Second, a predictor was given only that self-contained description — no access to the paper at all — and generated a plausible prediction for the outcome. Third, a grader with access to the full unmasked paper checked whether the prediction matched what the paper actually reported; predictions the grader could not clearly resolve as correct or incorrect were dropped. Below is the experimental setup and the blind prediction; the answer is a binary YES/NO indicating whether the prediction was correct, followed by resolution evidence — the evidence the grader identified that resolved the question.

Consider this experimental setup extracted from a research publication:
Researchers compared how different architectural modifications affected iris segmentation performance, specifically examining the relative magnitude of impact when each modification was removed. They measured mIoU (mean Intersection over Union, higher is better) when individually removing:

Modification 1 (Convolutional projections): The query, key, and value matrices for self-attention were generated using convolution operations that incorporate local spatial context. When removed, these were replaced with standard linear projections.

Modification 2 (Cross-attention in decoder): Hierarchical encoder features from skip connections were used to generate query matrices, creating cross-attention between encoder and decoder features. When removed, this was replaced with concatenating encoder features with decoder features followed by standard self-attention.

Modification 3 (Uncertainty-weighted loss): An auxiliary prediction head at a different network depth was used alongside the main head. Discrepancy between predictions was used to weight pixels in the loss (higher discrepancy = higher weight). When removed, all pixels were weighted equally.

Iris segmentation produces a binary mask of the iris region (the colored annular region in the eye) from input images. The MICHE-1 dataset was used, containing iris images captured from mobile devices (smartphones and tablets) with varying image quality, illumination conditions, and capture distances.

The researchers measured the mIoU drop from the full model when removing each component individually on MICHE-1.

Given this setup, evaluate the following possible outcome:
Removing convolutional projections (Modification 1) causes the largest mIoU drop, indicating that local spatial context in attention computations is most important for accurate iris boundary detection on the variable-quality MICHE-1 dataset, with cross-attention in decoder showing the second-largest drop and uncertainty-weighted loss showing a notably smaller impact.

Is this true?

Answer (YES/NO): NO